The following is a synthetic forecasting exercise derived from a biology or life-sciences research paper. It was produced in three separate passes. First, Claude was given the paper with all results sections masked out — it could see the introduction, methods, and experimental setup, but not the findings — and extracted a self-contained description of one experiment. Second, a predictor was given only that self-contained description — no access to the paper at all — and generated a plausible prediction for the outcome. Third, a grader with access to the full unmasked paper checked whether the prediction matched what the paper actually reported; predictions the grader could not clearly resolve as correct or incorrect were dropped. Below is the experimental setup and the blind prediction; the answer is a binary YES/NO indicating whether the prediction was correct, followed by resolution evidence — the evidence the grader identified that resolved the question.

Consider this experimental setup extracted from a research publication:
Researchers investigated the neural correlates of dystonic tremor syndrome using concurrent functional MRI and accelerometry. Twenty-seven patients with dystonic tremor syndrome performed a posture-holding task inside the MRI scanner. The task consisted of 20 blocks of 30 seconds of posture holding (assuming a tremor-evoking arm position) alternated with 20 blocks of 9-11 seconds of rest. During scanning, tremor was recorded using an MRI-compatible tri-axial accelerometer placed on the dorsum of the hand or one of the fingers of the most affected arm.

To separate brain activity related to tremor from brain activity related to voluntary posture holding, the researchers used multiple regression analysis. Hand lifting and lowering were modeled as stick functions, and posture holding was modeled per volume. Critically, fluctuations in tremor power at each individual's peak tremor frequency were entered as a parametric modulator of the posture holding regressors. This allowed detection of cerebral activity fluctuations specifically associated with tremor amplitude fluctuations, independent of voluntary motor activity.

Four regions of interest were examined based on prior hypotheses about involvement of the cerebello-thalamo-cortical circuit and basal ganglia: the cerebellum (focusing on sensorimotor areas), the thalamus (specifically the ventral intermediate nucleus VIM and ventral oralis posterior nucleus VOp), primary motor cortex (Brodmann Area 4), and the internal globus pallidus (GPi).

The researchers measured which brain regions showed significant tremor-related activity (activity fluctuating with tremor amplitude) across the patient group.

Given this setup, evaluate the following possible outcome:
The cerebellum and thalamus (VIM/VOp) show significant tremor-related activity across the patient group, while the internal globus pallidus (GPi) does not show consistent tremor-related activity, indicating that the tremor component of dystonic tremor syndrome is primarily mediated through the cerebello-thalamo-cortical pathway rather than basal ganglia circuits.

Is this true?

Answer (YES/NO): NO